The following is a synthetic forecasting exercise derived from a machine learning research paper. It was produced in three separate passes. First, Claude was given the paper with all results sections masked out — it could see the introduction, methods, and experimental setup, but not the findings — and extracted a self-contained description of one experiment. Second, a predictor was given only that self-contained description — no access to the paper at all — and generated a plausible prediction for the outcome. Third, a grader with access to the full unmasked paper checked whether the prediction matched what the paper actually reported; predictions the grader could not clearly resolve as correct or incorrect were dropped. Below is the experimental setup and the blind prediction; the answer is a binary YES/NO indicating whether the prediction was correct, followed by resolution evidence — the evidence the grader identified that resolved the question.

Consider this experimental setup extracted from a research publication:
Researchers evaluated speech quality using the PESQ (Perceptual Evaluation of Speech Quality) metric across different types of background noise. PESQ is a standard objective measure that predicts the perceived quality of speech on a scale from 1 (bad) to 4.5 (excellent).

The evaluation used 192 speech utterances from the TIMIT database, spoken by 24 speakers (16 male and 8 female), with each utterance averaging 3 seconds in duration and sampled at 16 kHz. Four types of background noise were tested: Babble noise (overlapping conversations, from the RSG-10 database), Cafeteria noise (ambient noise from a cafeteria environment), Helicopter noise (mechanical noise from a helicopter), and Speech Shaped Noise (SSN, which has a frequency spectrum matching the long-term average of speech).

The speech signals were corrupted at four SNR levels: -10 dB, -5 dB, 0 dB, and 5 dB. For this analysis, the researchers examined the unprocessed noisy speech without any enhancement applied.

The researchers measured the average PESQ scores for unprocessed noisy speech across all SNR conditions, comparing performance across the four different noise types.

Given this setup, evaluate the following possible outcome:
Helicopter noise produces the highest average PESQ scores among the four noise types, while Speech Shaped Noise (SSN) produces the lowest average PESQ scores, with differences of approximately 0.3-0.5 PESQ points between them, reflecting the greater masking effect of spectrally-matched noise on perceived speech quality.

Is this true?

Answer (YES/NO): NO